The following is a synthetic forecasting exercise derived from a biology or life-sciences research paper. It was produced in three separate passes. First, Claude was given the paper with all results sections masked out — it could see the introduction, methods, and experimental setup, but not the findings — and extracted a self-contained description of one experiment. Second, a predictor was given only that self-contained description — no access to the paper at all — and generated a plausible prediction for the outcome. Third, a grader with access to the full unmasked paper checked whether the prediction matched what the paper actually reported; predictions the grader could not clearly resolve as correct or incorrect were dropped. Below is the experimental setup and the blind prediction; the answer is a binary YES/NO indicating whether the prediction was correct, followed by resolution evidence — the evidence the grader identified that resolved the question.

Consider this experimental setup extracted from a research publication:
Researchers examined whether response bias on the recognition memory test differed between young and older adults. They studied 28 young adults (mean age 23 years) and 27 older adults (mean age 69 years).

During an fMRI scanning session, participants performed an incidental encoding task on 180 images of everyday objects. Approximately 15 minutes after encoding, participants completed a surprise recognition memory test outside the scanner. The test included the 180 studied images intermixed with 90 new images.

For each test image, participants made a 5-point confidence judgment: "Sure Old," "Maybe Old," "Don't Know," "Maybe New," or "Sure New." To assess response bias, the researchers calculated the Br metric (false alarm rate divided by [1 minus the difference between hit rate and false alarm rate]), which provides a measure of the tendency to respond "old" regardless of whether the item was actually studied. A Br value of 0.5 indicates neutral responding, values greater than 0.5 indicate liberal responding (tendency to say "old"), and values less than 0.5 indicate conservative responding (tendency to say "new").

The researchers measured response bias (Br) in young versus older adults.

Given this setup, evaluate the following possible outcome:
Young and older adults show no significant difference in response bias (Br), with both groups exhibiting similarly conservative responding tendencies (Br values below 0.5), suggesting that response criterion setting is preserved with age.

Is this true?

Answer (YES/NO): NO